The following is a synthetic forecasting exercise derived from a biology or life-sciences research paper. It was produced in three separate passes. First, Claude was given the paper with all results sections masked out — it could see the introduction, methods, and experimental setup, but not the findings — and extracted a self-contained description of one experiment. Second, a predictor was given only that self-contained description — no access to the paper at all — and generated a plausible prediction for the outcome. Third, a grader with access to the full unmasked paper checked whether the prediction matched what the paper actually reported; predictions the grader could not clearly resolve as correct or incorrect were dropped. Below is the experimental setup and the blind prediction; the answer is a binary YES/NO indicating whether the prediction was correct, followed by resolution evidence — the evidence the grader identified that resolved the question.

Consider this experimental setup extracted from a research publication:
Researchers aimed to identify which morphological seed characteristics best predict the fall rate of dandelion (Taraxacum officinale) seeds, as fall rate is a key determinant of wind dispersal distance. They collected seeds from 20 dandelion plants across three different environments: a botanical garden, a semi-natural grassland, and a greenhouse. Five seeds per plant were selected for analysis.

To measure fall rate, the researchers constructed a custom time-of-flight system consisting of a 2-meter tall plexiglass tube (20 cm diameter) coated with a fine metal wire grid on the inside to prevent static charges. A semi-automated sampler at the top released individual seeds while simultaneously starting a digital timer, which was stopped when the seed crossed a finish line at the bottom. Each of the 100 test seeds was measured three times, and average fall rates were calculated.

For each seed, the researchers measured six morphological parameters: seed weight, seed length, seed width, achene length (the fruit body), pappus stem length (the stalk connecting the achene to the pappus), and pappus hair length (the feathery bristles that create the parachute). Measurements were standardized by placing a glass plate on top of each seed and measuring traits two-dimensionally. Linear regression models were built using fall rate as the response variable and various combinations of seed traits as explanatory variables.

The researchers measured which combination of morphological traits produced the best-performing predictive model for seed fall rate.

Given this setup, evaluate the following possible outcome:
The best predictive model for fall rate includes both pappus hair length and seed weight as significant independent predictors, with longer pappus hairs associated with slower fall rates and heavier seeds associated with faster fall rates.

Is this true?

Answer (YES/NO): YES